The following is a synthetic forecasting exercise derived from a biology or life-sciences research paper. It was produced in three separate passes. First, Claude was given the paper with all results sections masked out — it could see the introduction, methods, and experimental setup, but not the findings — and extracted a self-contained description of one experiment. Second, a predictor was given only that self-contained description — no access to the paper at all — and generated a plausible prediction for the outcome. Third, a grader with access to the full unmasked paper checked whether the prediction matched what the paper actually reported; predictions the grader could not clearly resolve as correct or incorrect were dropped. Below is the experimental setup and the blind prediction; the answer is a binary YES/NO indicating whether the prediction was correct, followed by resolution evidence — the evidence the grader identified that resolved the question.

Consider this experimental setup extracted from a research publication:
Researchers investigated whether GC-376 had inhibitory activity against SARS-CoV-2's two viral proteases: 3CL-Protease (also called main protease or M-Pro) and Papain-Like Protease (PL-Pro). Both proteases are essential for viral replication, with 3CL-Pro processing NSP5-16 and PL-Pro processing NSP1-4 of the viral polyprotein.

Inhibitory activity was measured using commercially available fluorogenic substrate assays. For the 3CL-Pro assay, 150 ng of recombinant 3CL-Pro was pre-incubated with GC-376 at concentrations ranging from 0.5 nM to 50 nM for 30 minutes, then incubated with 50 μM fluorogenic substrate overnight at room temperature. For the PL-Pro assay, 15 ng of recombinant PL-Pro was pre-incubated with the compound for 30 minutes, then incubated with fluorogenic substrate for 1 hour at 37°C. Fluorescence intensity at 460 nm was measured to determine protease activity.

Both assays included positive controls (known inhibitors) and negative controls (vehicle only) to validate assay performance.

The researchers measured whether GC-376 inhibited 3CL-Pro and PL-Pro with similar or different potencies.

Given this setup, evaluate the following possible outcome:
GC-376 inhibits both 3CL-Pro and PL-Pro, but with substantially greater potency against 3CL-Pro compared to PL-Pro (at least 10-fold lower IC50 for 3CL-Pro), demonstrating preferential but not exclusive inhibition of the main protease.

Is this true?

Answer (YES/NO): NO